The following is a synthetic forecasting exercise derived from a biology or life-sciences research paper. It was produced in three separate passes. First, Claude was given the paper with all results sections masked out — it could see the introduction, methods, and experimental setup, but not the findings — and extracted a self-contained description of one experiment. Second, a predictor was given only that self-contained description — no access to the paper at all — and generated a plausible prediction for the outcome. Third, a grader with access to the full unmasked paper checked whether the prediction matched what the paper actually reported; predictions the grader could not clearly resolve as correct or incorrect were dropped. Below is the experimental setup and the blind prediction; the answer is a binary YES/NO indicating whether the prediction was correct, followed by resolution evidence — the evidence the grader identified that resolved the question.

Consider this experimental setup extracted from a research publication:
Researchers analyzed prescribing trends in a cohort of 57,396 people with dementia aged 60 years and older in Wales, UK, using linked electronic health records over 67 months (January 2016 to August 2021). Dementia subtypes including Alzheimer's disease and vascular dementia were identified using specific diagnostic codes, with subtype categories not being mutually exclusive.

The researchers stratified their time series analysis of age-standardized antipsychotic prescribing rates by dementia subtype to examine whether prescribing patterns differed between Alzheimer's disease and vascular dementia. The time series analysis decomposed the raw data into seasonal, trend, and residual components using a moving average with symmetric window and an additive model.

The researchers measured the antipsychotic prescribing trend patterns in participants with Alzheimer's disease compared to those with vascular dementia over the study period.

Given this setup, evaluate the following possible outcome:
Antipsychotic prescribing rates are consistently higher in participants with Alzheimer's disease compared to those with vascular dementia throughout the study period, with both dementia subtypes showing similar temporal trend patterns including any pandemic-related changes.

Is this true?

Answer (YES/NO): NO